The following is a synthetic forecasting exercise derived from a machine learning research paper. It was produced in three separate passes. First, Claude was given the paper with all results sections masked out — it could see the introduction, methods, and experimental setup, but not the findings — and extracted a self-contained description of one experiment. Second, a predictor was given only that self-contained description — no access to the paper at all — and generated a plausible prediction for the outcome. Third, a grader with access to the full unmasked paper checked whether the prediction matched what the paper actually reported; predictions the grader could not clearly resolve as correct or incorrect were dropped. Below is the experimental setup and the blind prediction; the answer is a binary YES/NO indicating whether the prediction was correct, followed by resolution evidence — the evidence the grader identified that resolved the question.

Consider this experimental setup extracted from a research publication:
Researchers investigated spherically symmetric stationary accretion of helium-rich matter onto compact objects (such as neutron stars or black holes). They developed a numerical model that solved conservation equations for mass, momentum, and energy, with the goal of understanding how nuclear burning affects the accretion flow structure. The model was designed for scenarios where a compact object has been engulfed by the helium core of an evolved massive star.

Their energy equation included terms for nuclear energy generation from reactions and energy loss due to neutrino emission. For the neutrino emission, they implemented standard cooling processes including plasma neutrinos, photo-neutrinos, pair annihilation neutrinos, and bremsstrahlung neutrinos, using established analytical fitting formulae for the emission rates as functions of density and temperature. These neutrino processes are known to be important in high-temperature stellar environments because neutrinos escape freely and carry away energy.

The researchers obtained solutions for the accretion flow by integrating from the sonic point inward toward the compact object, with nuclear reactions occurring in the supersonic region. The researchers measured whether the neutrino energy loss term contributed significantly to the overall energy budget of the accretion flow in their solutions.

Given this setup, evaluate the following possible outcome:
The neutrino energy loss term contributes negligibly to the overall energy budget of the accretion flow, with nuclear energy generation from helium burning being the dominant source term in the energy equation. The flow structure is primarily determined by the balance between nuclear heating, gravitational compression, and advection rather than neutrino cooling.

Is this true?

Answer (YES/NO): YES